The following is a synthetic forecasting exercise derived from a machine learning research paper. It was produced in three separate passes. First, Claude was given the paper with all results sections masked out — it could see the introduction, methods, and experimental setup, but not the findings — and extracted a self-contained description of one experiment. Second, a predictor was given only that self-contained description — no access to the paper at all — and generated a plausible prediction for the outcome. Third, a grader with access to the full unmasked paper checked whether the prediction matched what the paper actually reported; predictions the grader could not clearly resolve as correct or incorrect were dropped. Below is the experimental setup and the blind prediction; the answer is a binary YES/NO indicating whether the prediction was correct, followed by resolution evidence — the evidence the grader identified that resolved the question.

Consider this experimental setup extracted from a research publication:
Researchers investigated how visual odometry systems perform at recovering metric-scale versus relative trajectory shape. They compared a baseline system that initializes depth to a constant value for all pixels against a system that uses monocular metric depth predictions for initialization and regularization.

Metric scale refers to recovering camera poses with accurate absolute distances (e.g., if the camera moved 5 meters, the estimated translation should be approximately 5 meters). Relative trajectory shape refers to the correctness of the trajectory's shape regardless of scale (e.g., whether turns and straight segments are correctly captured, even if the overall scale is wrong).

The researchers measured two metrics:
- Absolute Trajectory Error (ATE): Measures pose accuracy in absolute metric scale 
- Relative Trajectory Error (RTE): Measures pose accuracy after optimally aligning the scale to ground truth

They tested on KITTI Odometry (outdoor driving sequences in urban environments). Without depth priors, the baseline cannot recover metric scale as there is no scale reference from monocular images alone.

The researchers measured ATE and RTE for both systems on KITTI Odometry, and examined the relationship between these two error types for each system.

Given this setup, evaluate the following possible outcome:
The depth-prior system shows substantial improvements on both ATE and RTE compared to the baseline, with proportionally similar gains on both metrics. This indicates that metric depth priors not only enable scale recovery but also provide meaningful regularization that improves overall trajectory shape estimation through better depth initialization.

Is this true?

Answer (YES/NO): YES